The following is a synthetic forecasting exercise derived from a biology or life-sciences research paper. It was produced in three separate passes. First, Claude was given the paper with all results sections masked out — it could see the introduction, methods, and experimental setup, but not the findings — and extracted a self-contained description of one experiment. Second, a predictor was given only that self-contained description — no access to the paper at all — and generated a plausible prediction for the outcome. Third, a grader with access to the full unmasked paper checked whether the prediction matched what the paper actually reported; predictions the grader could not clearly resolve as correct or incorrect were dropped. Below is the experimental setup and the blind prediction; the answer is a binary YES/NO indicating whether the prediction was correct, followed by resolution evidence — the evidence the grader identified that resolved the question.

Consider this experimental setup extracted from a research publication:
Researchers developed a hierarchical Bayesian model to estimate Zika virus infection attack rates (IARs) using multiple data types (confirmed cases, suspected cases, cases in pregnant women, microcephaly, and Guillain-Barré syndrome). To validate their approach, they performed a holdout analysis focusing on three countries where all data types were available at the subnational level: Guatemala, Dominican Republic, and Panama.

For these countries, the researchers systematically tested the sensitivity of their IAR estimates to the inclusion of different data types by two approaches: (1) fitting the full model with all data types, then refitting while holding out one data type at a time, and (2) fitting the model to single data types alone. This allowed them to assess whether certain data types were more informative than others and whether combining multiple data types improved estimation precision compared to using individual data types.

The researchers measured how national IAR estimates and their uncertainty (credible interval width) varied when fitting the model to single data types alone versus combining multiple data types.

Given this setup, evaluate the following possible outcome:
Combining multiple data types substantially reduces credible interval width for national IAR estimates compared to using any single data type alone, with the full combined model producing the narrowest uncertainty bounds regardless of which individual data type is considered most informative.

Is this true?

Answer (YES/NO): YES